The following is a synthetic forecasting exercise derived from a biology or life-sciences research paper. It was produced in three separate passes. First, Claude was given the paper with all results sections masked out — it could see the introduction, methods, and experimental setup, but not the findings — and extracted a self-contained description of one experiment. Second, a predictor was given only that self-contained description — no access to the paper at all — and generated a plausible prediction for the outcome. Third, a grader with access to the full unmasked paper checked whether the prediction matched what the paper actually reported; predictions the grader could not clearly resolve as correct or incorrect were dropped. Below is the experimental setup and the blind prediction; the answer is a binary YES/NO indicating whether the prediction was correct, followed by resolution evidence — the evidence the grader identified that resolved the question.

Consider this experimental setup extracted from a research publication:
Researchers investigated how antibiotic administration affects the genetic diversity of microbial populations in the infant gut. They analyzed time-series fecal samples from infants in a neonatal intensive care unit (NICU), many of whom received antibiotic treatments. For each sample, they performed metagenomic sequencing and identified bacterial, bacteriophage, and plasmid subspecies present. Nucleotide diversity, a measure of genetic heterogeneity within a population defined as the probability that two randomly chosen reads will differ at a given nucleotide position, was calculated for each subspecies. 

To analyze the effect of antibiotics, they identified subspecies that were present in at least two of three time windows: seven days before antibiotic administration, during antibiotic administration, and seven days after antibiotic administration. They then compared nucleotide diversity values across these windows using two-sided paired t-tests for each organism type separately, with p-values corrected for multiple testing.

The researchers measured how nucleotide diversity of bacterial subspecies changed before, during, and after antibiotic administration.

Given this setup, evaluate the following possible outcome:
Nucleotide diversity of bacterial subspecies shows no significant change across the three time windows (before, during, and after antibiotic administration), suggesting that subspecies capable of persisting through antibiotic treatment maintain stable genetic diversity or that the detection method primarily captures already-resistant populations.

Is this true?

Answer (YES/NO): NO